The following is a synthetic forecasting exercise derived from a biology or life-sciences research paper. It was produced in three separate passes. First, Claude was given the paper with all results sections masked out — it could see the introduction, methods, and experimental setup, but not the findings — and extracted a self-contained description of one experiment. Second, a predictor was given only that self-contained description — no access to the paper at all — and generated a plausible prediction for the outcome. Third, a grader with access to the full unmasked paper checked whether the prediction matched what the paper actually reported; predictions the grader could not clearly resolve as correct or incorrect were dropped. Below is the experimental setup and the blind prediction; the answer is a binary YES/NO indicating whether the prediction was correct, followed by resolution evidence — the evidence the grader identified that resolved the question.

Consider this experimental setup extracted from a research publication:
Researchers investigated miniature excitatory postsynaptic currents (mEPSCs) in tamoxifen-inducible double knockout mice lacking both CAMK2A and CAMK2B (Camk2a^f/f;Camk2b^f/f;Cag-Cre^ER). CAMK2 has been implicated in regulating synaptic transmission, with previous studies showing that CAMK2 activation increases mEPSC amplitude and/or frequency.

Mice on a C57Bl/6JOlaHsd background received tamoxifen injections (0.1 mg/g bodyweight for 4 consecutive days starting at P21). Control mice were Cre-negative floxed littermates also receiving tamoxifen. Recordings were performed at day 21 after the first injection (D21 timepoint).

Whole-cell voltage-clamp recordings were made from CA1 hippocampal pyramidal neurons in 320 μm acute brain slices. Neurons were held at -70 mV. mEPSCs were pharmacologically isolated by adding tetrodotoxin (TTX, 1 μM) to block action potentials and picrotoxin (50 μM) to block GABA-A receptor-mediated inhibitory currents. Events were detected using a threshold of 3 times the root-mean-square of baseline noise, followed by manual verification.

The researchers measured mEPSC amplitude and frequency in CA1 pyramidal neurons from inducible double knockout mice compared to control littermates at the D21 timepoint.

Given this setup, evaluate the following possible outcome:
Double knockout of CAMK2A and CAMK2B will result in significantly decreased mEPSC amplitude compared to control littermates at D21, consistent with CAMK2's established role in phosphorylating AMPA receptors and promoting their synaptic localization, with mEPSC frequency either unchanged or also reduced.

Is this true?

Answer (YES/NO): NO